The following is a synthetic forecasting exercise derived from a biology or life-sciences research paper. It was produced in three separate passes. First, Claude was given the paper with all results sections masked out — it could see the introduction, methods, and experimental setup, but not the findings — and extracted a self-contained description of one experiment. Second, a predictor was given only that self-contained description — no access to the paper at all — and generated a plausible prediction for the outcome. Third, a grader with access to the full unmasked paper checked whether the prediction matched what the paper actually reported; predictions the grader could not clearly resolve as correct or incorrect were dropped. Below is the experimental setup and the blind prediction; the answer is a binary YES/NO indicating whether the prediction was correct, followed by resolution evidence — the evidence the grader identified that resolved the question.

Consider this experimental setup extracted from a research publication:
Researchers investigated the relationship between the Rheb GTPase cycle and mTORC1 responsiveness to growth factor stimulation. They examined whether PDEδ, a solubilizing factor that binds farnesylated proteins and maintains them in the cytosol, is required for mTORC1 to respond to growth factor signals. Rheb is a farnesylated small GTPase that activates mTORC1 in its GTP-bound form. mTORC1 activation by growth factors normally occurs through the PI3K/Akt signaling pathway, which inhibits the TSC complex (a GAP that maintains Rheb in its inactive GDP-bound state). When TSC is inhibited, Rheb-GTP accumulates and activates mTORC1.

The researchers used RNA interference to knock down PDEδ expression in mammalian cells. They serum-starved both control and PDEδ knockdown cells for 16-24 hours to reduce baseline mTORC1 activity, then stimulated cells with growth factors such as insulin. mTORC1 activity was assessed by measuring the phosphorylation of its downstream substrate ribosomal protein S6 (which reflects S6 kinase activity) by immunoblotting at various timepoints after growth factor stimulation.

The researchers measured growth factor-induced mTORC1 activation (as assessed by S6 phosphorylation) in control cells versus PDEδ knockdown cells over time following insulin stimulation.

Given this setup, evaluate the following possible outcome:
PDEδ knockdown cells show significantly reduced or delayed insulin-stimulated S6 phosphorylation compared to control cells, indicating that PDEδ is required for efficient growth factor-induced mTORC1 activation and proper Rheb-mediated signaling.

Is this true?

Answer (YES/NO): YES